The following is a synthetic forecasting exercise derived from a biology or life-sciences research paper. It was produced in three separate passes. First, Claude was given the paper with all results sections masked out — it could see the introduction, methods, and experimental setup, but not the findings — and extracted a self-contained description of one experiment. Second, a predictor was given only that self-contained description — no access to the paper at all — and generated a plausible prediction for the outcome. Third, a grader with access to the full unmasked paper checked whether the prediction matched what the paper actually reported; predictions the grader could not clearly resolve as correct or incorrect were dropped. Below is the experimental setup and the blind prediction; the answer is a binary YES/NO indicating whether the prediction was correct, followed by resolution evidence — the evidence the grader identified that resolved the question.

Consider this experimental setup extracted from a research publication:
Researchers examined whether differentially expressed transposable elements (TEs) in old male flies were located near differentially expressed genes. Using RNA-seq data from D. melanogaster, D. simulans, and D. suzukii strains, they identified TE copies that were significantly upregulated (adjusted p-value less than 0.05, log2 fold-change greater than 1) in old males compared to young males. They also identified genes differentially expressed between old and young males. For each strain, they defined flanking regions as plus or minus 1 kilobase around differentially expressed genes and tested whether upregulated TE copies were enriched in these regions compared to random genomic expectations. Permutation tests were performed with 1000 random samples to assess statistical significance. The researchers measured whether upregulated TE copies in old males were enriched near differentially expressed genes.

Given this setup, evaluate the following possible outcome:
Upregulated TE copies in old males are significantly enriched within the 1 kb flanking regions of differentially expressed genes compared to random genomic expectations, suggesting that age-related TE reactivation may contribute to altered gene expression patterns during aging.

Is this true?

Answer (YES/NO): NO